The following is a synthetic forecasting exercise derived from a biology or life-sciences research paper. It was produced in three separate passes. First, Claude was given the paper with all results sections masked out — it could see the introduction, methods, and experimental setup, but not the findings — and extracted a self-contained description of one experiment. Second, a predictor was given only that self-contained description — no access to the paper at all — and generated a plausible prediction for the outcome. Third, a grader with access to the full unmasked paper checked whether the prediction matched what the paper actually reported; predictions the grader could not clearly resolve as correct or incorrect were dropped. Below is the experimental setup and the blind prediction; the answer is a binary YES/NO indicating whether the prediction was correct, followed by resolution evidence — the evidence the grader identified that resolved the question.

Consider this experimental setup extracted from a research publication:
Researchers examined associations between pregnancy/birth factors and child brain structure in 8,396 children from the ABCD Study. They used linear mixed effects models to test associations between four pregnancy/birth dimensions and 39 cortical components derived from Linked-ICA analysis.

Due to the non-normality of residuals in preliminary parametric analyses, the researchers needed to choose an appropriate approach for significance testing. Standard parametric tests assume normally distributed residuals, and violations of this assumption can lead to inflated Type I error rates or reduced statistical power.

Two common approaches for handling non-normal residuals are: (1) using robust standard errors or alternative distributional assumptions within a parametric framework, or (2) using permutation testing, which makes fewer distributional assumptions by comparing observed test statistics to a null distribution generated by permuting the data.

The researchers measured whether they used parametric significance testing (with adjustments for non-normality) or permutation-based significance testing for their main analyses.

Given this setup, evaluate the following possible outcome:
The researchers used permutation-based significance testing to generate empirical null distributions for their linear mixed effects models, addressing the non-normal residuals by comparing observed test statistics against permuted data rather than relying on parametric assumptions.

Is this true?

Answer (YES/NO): YES